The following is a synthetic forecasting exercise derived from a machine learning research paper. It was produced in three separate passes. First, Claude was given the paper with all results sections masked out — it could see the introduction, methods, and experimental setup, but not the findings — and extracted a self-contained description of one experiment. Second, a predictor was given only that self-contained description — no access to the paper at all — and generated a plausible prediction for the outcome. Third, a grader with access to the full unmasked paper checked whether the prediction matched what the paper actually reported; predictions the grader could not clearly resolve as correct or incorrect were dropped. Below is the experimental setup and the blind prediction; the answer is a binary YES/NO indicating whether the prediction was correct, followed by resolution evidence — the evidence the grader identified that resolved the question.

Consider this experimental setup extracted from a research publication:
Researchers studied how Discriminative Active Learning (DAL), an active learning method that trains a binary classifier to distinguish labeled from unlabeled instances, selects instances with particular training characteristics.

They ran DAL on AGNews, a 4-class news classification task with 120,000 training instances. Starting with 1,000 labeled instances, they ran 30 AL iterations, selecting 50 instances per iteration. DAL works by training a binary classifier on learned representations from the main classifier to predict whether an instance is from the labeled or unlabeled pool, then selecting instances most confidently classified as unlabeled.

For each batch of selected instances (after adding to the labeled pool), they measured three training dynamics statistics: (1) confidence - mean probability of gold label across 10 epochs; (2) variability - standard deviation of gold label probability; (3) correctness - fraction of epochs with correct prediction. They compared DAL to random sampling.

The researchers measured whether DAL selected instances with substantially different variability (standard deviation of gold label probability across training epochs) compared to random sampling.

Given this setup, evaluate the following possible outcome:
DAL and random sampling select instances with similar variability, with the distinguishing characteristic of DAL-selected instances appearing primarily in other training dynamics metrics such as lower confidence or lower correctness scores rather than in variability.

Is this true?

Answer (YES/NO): NO